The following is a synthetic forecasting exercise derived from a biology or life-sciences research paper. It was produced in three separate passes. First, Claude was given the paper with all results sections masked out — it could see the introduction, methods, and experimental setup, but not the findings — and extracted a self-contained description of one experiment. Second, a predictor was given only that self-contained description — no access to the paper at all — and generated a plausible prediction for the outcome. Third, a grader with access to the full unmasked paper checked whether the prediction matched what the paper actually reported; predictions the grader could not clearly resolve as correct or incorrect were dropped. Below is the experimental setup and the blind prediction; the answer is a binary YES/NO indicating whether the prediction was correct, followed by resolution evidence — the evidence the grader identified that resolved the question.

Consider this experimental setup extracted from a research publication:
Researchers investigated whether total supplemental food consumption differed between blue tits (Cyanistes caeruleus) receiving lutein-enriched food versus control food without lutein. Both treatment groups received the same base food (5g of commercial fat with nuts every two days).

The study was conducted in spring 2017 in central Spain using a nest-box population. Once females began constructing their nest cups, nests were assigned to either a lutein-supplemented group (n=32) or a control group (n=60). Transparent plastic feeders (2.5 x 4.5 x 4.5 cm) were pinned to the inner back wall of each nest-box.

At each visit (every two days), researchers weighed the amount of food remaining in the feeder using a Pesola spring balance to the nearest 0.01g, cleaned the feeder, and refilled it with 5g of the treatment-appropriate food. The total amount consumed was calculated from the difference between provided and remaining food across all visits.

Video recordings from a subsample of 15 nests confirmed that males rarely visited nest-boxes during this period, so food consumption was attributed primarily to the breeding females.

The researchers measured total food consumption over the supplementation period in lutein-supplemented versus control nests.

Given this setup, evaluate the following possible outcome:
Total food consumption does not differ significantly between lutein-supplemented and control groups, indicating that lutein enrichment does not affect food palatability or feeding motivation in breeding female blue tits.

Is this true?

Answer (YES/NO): NO